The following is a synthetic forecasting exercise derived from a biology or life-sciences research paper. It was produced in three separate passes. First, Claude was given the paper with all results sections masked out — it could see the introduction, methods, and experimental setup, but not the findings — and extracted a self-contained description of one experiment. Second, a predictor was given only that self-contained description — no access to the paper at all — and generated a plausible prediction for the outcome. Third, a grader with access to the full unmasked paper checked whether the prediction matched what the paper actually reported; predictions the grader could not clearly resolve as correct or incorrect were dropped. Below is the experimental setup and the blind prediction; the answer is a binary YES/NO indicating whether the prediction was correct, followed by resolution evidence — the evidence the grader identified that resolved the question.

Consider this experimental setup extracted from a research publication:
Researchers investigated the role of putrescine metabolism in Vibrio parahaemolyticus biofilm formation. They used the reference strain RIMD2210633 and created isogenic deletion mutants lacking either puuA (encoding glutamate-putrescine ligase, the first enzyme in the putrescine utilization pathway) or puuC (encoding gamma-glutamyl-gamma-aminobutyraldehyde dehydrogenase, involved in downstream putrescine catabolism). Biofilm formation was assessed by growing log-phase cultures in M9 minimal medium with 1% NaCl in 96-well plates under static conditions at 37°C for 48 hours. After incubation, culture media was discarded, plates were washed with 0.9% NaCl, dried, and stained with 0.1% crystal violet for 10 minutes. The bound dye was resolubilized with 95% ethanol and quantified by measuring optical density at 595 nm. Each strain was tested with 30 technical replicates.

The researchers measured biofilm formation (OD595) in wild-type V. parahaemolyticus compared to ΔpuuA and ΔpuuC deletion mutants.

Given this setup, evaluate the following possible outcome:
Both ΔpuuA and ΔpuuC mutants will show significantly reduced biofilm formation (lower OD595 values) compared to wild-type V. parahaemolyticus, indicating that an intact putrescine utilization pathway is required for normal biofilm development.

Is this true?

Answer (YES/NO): NO